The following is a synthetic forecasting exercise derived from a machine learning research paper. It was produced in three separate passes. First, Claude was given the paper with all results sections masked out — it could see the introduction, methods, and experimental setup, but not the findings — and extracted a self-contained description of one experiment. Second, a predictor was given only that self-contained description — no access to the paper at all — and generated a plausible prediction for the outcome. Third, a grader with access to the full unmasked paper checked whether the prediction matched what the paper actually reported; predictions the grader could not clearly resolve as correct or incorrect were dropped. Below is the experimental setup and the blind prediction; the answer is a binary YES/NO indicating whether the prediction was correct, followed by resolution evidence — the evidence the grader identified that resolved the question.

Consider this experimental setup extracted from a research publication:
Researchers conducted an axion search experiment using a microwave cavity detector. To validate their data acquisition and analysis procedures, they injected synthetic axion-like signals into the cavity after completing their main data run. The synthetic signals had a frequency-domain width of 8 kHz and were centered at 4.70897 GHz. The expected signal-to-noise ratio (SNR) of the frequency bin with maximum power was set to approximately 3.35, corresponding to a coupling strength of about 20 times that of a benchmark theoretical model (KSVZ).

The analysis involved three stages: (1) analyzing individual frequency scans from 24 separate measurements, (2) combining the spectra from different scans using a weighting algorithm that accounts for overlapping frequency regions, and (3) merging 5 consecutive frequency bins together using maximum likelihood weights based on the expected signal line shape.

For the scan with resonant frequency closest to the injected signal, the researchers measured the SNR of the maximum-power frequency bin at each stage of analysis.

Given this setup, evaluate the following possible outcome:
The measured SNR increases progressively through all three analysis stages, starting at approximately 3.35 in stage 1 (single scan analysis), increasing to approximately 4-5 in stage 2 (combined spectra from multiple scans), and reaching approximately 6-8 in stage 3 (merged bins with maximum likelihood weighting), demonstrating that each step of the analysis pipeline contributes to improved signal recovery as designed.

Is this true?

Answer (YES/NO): YES